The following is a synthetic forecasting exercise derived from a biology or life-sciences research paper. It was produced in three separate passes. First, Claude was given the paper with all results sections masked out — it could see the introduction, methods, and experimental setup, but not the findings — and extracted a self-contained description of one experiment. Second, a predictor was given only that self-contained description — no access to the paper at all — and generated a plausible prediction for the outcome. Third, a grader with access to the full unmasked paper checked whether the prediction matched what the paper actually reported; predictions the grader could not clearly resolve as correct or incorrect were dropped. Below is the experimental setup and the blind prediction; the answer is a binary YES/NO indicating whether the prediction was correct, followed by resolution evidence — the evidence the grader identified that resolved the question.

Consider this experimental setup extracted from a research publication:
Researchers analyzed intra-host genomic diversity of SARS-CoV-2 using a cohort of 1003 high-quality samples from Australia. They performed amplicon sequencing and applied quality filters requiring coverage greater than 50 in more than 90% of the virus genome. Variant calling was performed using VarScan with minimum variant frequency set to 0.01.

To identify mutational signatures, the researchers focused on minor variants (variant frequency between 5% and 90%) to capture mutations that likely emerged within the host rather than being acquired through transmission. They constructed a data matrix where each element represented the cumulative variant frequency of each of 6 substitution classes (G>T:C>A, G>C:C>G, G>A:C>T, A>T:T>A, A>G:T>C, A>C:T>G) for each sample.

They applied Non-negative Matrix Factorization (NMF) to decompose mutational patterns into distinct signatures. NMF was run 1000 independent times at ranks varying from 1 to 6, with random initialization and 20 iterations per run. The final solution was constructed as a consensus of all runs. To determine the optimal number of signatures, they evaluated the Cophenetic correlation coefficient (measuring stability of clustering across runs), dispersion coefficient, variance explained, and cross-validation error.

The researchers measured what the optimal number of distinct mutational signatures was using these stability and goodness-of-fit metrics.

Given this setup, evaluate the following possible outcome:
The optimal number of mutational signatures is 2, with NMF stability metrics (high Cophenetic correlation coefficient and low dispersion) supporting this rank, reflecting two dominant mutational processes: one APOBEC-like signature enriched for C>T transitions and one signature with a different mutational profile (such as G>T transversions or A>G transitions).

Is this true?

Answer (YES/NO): NO